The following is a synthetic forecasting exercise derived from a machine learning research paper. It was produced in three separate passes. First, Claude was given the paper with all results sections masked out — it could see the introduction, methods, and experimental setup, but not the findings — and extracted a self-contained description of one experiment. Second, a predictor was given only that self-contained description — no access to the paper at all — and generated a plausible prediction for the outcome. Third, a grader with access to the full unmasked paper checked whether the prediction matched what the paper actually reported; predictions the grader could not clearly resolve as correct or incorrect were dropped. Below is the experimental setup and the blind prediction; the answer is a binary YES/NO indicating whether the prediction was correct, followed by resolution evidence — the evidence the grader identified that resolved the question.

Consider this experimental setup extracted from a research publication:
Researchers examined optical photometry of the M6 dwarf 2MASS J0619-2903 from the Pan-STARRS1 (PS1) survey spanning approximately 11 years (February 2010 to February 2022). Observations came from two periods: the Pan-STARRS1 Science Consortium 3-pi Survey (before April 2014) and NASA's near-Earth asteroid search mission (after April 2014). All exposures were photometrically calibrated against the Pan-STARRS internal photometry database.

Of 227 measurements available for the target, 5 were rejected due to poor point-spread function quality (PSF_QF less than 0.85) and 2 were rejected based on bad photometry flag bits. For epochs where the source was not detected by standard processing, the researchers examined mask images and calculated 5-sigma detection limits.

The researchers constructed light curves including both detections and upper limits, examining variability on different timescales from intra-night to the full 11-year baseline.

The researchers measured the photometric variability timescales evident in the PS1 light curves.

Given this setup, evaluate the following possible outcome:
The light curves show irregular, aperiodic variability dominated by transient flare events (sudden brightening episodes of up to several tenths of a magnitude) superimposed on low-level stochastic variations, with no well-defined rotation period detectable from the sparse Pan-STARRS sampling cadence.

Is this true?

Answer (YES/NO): NO